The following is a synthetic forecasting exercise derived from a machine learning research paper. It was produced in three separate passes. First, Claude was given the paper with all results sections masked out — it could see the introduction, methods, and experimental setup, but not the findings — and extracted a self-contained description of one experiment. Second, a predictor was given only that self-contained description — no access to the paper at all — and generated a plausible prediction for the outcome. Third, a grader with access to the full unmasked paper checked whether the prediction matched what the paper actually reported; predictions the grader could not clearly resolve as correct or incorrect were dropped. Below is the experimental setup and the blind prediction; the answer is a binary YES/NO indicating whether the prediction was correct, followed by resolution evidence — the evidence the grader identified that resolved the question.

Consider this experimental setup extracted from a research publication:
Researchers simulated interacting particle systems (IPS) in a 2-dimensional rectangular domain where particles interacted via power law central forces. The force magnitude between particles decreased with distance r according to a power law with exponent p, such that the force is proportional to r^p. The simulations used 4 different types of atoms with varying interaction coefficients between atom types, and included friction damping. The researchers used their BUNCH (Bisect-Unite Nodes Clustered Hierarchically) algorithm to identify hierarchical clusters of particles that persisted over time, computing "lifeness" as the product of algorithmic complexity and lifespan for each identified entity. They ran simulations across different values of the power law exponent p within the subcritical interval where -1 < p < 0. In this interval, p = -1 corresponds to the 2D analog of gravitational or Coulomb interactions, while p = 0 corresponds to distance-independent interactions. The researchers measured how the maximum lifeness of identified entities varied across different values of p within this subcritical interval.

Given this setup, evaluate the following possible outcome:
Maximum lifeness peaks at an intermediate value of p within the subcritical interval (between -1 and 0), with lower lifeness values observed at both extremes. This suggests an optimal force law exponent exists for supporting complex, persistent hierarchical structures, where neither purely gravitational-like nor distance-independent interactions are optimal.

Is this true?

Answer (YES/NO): NO